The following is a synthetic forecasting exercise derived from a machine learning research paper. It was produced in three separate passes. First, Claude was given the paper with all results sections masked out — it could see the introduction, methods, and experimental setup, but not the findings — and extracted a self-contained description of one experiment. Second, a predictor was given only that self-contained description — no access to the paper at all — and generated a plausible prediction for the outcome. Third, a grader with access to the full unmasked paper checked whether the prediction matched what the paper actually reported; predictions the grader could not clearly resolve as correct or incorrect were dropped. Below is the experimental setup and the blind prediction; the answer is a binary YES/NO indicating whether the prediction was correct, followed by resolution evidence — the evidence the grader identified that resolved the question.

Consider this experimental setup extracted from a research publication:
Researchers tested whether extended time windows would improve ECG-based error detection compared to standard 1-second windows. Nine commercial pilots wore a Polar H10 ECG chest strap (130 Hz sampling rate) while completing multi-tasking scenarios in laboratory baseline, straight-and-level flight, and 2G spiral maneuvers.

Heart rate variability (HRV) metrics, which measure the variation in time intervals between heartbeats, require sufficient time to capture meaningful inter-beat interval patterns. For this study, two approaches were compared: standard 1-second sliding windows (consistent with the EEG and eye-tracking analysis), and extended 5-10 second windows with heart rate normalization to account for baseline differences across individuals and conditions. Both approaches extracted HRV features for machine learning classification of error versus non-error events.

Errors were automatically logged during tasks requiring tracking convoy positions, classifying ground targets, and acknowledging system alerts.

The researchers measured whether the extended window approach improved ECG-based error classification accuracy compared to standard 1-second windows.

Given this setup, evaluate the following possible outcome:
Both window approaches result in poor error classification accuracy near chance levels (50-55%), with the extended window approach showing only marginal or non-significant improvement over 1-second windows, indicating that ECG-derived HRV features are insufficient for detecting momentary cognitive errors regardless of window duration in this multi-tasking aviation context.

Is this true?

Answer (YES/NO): YES